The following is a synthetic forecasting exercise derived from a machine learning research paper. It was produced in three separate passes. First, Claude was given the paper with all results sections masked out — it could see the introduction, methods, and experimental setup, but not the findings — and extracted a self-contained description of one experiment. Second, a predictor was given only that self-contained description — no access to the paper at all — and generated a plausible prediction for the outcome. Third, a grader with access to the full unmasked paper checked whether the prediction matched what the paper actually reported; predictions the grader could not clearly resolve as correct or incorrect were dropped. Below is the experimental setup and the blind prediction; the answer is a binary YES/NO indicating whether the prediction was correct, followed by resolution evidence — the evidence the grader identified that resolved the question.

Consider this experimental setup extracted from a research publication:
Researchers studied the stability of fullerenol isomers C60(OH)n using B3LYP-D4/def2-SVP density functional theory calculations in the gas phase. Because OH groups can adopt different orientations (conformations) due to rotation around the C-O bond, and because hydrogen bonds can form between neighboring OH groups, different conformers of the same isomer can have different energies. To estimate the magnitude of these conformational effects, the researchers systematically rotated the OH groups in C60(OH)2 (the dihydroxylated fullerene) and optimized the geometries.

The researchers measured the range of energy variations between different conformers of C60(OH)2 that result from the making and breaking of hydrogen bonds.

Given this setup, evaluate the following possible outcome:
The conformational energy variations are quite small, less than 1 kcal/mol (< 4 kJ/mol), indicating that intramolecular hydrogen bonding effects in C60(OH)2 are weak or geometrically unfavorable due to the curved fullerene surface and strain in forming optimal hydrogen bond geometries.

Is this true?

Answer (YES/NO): NO